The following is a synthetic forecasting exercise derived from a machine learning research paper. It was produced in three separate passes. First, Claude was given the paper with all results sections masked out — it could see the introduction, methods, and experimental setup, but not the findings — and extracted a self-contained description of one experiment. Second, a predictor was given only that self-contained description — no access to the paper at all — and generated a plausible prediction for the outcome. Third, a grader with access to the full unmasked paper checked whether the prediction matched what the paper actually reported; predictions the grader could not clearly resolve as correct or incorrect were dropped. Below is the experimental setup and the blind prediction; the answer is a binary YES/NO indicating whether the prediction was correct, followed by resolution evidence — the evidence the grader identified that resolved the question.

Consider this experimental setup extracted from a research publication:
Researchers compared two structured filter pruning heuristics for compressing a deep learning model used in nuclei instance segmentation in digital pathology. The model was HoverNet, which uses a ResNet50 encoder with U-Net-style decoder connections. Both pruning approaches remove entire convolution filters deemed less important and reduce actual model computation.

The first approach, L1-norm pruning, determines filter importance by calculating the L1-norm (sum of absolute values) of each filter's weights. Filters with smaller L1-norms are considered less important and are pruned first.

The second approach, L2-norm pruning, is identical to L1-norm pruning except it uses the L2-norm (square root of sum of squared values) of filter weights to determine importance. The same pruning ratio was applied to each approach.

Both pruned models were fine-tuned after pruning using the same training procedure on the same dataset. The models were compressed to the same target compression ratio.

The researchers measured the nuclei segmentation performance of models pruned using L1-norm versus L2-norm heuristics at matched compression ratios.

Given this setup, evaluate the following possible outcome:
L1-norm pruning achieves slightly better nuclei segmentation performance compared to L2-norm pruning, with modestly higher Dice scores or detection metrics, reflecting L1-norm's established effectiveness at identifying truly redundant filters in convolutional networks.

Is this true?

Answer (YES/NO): NO